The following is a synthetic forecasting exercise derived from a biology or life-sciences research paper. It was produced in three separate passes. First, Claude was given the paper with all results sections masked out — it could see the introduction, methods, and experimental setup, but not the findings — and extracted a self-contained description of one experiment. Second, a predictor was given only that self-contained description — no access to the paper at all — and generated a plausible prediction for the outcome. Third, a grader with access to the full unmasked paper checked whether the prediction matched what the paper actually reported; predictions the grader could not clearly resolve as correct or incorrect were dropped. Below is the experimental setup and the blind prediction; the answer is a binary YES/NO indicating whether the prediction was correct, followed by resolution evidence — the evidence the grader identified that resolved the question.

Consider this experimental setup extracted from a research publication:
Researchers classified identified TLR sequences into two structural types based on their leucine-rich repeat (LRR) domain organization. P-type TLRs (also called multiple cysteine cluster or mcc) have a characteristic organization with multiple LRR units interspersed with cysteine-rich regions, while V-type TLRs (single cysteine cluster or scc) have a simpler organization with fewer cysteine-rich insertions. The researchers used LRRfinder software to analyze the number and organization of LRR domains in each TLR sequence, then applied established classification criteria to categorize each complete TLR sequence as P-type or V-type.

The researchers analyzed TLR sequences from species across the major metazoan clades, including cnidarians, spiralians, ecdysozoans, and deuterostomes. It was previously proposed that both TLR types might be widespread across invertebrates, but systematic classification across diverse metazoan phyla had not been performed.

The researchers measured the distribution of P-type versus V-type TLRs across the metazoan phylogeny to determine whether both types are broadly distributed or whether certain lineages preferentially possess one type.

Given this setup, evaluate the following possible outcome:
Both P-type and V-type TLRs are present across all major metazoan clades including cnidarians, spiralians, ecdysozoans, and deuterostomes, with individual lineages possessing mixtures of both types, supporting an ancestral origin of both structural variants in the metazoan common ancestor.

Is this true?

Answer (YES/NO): NO